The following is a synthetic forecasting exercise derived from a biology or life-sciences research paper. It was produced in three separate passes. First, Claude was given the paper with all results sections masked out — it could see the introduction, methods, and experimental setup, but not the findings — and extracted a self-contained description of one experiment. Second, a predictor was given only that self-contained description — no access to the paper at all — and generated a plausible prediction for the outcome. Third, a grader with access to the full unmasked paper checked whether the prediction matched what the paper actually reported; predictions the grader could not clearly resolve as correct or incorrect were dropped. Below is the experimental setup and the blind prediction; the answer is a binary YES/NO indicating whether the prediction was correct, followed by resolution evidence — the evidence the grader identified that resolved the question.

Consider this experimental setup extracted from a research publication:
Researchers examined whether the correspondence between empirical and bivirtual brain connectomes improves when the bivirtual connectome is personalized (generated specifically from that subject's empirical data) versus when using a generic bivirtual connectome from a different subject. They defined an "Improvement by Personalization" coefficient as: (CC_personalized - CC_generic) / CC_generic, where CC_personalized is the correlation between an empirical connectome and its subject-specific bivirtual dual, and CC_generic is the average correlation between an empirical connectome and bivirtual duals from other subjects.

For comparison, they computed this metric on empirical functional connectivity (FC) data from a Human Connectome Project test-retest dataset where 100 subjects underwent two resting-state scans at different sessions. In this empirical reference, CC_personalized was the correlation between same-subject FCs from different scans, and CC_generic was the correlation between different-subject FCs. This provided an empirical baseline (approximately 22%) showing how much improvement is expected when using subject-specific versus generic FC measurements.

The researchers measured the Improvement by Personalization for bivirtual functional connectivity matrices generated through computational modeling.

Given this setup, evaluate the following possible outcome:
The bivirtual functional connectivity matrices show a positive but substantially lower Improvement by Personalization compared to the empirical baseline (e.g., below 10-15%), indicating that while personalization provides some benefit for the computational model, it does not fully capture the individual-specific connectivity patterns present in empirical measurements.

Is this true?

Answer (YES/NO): NO